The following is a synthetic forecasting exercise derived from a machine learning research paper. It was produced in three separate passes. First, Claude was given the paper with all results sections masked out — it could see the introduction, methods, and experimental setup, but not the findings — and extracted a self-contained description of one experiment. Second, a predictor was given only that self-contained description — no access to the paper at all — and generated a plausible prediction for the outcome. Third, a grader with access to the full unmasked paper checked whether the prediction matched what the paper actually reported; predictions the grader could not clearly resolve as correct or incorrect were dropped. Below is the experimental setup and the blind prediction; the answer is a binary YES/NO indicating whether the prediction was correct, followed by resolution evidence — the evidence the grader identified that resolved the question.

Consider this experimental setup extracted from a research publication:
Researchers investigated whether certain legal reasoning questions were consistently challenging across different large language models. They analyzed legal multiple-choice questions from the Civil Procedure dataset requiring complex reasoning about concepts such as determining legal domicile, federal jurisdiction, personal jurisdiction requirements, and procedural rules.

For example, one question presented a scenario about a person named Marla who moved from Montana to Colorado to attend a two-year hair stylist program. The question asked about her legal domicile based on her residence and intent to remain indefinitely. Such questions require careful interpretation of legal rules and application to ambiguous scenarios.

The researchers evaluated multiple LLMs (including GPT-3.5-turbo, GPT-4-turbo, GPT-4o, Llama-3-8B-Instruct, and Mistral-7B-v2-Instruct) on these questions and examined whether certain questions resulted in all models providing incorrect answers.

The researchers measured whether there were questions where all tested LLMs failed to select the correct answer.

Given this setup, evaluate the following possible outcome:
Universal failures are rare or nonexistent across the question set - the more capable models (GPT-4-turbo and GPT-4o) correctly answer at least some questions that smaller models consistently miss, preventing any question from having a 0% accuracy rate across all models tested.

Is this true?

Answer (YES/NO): NO